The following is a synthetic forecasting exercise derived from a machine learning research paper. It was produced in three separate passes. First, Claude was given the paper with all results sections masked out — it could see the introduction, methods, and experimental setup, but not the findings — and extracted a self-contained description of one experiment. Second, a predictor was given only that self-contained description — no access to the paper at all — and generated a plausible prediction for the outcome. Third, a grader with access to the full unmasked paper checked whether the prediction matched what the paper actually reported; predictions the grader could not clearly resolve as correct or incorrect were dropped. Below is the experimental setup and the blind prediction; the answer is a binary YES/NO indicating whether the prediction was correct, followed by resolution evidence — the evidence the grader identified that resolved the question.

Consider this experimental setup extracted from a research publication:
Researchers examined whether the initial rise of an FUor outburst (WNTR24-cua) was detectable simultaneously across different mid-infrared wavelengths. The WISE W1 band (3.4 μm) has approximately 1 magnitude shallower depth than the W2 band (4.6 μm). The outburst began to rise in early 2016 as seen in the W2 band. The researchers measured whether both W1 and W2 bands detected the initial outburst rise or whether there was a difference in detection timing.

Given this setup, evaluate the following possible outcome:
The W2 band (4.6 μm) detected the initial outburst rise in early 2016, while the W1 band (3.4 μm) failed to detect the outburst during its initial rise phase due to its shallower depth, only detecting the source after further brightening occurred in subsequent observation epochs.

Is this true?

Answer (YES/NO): YES